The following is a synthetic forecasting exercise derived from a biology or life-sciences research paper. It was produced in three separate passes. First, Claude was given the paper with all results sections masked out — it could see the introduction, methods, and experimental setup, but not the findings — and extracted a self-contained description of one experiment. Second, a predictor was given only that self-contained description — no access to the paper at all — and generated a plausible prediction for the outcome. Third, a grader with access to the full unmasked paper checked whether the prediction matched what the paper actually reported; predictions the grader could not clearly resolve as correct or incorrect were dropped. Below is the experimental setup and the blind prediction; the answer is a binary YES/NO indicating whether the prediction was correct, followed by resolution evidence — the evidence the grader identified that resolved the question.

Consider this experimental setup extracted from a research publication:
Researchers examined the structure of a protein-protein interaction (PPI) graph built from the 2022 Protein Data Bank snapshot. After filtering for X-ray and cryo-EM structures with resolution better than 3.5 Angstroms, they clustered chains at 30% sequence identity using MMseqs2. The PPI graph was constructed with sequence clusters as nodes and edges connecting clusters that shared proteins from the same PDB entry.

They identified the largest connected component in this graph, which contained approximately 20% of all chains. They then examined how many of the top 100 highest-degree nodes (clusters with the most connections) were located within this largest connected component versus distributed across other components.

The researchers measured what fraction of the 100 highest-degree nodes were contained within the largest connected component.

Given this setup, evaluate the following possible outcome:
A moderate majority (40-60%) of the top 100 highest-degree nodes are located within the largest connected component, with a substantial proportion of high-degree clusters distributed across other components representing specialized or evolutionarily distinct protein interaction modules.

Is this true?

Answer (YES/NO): NO